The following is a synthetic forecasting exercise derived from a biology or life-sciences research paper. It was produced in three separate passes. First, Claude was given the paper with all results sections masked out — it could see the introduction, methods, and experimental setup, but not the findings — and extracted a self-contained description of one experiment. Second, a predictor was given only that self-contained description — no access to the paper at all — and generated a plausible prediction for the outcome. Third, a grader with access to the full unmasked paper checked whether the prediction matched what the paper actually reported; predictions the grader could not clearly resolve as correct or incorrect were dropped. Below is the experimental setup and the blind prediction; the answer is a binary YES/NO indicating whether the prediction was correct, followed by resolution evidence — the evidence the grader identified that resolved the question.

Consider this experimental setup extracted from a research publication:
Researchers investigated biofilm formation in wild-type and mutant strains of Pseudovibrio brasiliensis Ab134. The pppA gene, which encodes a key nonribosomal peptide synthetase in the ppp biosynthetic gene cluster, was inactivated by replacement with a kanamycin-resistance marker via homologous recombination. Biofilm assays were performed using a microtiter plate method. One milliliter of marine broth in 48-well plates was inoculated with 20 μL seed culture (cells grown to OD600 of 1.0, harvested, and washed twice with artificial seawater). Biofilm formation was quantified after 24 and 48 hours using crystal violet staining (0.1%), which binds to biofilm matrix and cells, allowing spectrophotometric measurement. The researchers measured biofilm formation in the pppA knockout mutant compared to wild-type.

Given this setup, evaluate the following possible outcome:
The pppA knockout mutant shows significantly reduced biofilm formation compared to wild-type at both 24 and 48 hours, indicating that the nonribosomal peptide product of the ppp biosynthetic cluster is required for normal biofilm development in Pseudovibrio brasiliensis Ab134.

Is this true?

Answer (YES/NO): NO